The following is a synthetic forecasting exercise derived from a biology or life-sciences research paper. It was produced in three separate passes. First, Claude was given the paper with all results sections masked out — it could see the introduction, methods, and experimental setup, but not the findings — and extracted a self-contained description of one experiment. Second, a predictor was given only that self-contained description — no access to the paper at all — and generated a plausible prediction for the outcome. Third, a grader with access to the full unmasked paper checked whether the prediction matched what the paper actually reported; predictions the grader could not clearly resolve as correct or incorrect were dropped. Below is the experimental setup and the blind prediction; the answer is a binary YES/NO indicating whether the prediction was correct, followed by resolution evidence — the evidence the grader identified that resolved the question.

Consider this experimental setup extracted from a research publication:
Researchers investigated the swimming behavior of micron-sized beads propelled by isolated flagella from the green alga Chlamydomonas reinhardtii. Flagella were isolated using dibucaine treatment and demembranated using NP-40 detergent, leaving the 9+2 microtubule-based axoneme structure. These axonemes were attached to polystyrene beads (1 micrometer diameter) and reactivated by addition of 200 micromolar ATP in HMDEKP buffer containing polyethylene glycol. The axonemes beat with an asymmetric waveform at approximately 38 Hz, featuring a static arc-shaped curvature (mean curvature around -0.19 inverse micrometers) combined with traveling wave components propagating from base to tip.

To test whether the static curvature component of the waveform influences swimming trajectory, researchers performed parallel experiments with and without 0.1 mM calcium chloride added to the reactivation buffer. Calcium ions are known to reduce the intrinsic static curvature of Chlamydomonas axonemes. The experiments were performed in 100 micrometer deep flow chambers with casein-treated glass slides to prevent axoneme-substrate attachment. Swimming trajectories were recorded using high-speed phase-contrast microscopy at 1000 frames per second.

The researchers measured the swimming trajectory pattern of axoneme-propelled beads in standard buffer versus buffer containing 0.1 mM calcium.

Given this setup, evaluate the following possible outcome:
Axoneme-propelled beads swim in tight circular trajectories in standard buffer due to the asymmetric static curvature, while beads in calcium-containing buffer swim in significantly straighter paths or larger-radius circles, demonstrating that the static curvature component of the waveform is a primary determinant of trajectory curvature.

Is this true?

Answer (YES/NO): YES